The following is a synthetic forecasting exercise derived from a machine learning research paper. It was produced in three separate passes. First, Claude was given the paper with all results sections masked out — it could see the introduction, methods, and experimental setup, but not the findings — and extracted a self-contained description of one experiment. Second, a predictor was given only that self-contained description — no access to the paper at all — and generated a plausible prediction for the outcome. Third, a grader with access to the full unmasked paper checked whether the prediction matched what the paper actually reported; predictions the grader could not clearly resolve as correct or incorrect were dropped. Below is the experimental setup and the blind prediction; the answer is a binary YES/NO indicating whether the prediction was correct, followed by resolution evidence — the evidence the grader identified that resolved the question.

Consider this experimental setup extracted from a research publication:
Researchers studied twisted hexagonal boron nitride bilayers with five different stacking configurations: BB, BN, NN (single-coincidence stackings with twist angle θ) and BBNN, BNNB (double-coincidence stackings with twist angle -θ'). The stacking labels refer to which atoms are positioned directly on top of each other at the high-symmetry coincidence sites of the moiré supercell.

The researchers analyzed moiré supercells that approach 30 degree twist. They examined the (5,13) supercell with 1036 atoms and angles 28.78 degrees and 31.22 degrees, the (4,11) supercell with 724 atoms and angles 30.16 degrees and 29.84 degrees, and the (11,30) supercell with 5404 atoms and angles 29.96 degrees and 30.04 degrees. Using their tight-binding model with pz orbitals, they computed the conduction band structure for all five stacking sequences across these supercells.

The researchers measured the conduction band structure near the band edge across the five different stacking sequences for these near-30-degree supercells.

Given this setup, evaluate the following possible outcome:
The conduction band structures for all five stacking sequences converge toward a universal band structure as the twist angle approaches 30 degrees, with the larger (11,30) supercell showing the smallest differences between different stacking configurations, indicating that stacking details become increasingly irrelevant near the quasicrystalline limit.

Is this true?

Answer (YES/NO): YES